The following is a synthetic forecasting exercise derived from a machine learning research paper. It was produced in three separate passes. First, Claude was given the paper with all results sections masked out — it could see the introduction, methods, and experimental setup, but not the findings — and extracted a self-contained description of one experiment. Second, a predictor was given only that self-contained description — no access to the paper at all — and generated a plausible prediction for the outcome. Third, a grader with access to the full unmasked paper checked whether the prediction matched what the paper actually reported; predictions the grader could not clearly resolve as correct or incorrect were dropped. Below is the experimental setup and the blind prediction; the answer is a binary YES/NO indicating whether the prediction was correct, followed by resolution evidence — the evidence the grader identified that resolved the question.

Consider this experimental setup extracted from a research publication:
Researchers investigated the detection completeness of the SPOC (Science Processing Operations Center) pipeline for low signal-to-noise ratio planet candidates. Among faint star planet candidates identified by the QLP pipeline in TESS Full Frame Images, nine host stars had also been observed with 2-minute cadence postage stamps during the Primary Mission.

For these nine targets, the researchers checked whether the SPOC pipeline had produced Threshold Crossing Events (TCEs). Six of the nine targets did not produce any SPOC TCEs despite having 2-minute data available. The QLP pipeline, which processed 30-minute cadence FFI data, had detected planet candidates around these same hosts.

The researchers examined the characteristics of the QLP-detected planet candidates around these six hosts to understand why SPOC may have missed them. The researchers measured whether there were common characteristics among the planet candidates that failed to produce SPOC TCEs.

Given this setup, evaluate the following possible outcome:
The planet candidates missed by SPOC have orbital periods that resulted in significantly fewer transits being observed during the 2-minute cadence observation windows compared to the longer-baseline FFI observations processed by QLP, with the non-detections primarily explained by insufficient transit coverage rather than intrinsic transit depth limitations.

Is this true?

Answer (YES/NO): NO